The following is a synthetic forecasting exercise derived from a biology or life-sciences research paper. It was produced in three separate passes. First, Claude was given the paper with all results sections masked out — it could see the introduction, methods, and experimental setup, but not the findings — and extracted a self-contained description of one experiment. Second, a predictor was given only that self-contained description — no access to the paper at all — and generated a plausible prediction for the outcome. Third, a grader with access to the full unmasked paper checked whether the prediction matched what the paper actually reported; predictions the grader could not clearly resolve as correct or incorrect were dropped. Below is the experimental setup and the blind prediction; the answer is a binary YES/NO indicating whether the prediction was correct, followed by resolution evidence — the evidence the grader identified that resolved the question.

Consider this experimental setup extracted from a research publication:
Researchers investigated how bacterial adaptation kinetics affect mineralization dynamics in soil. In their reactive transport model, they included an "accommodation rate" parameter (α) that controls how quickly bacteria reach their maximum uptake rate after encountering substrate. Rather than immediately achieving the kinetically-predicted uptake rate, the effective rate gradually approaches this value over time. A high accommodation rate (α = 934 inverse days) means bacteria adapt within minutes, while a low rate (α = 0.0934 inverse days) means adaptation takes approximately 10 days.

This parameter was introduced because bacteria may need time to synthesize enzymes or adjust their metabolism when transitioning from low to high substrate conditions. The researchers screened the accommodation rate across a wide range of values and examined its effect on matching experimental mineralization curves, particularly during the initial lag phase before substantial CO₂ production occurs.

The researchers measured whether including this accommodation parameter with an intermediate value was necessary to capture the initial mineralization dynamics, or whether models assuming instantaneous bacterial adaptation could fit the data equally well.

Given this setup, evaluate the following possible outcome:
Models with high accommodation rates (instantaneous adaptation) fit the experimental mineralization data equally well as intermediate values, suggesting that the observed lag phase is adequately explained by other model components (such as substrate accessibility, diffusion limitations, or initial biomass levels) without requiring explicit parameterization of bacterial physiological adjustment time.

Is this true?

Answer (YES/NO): NO